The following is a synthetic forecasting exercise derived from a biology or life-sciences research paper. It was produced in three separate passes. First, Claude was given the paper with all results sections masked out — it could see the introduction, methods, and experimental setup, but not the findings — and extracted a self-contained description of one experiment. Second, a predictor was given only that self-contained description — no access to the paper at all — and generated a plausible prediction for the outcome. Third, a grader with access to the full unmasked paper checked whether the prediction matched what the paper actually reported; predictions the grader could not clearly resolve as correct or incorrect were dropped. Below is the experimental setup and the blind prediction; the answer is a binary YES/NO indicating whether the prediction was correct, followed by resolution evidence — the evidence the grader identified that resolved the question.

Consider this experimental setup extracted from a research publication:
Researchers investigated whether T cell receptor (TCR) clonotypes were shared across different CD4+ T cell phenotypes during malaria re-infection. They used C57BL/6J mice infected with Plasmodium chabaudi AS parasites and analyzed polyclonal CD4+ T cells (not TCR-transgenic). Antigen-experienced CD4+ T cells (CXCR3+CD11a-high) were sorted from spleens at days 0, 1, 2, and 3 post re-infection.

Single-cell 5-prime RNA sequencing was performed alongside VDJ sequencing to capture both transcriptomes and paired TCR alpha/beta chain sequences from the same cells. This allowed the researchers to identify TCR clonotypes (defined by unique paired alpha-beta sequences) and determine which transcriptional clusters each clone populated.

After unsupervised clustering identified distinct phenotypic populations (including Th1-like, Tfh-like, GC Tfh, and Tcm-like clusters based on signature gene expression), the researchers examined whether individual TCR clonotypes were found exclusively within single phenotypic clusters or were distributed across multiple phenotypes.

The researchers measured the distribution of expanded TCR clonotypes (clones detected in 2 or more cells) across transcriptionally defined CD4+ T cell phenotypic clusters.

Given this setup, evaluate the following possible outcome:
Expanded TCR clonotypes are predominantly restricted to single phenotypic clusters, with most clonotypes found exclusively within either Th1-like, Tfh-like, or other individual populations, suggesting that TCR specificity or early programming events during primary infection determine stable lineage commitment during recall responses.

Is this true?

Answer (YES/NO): NO